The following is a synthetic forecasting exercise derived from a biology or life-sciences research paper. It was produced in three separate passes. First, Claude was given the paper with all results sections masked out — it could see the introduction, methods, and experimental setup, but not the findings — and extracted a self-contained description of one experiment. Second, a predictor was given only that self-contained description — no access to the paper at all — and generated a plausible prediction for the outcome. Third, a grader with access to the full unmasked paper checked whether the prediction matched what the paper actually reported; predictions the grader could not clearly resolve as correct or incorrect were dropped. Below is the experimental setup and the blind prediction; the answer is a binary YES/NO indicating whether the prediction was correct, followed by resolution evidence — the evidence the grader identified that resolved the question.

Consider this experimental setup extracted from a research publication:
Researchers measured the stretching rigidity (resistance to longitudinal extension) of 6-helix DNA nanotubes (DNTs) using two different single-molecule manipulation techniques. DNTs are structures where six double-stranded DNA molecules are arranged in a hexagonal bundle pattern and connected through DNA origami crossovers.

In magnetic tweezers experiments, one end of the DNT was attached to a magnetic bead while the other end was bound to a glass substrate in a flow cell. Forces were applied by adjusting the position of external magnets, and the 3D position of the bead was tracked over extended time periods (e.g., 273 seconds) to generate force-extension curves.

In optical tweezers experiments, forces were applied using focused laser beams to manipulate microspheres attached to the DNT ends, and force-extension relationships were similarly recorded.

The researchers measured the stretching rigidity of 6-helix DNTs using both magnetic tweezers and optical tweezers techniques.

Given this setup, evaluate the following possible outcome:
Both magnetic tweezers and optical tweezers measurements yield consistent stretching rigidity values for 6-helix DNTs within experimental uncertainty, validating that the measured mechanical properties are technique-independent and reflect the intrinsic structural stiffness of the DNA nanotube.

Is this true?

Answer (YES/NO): NO